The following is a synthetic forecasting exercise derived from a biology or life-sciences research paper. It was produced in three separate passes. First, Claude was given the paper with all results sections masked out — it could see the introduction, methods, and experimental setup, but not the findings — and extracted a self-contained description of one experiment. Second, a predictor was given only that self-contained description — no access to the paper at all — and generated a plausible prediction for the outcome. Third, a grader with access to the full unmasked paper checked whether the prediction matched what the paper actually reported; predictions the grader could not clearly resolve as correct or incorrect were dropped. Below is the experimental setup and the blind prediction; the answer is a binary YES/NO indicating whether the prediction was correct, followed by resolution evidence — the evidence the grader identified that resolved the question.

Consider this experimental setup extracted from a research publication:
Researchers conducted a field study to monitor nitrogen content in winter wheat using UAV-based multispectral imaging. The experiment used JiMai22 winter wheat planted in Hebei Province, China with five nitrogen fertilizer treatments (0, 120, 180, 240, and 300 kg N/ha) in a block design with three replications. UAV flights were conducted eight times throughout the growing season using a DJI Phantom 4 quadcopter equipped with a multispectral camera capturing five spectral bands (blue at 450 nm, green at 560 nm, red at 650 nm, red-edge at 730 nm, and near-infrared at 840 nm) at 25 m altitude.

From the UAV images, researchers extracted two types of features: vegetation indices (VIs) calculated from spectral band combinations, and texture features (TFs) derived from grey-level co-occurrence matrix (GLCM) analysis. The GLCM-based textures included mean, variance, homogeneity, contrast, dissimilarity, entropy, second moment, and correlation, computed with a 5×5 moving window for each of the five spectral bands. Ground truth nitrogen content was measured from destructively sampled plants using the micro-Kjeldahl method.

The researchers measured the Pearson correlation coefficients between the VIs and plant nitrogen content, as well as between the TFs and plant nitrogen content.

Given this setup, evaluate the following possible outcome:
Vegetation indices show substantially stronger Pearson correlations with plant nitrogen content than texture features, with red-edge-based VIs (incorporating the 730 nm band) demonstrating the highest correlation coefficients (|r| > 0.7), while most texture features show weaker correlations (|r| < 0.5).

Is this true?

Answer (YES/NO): NO